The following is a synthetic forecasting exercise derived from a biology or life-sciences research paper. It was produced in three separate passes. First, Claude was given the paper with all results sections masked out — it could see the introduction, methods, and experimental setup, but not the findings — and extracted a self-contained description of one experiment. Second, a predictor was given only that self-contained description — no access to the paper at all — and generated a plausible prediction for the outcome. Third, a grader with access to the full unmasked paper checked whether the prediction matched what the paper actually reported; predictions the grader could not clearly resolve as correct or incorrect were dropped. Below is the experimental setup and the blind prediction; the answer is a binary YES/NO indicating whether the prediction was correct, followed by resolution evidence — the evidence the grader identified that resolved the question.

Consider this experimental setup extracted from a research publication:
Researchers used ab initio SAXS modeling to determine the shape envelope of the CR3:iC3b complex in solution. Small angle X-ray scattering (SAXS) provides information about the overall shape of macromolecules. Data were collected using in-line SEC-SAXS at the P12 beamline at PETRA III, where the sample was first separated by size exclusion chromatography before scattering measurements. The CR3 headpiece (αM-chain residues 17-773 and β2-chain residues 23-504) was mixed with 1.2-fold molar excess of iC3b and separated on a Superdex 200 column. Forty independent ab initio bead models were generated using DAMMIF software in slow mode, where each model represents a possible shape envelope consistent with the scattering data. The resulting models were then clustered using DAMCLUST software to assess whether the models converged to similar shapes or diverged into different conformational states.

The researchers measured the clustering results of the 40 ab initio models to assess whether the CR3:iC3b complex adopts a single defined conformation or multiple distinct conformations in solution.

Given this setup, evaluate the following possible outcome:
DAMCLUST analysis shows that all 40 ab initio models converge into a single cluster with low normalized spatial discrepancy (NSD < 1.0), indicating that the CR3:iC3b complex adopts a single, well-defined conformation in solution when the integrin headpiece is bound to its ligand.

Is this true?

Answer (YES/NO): NO